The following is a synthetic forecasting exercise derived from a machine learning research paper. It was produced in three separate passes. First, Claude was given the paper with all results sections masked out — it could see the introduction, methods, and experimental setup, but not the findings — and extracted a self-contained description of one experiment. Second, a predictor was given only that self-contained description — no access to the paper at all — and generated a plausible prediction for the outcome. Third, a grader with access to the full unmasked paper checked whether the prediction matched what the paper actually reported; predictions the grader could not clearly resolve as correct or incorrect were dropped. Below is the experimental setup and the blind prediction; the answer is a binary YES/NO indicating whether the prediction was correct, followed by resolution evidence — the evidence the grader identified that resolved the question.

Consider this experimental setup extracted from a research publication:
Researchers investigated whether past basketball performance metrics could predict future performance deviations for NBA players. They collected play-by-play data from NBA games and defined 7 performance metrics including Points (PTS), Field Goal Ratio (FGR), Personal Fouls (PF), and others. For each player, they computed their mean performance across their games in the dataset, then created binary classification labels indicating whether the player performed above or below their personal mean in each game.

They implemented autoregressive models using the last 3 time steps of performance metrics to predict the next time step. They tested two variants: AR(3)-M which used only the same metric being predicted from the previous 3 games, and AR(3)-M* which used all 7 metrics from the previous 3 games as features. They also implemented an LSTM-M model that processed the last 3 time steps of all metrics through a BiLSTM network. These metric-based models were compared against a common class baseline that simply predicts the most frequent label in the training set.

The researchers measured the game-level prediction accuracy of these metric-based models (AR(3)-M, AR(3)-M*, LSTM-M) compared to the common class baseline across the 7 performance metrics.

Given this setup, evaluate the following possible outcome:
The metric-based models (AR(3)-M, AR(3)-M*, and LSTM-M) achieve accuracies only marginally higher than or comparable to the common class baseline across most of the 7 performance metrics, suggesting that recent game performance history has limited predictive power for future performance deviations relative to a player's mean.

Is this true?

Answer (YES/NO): YES